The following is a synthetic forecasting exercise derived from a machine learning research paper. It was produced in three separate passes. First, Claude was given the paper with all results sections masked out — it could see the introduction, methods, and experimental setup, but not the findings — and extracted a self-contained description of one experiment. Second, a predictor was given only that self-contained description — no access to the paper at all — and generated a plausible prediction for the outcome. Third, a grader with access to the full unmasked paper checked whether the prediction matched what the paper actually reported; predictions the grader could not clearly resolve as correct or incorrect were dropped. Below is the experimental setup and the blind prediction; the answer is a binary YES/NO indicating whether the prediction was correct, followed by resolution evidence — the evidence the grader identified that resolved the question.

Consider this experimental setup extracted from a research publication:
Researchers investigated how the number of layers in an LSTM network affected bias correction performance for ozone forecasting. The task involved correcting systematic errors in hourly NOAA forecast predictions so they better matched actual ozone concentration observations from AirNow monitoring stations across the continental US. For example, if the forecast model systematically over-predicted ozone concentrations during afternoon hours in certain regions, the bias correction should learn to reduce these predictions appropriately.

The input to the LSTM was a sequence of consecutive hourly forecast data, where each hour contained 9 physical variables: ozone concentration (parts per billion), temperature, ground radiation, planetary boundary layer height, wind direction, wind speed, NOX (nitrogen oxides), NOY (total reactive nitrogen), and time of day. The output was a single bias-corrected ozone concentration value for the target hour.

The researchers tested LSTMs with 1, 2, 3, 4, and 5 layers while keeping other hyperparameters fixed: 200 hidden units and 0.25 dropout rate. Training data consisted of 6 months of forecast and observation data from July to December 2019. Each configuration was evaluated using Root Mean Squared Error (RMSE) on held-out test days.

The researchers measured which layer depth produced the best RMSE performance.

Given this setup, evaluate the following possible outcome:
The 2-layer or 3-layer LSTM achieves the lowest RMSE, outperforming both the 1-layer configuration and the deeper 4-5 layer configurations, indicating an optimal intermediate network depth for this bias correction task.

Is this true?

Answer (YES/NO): NO